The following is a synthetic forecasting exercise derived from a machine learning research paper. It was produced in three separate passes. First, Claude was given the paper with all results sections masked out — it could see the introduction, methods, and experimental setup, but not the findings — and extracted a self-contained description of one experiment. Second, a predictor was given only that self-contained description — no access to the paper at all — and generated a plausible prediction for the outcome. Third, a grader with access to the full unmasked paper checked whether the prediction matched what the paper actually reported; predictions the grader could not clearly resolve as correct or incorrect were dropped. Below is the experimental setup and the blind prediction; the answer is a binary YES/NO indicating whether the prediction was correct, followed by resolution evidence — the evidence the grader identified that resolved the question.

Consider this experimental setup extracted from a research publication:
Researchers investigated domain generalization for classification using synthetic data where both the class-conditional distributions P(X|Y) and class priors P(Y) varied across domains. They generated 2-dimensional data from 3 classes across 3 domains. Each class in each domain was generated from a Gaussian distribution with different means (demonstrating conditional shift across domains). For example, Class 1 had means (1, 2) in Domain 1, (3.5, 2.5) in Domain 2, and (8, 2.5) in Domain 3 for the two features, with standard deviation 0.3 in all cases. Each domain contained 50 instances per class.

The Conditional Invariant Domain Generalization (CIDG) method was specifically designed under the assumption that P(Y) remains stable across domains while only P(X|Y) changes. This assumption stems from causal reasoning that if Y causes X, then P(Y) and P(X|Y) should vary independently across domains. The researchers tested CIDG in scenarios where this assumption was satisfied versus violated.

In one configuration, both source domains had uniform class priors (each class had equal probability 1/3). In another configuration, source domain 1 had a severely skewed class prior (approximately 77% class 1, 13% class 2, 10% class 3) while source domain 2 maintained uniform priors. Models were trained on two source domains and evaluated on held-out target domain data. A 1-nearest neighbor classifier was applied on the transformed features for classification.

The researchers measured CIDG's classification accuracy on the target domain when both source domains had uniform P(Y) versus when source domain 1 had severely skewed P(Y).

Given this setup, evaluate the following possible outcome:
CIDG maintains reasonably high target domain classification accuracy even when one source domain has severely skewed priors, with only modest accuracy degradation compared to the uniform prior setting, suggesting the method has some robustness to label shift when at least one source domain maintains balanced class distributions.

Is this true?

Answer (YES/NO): NO